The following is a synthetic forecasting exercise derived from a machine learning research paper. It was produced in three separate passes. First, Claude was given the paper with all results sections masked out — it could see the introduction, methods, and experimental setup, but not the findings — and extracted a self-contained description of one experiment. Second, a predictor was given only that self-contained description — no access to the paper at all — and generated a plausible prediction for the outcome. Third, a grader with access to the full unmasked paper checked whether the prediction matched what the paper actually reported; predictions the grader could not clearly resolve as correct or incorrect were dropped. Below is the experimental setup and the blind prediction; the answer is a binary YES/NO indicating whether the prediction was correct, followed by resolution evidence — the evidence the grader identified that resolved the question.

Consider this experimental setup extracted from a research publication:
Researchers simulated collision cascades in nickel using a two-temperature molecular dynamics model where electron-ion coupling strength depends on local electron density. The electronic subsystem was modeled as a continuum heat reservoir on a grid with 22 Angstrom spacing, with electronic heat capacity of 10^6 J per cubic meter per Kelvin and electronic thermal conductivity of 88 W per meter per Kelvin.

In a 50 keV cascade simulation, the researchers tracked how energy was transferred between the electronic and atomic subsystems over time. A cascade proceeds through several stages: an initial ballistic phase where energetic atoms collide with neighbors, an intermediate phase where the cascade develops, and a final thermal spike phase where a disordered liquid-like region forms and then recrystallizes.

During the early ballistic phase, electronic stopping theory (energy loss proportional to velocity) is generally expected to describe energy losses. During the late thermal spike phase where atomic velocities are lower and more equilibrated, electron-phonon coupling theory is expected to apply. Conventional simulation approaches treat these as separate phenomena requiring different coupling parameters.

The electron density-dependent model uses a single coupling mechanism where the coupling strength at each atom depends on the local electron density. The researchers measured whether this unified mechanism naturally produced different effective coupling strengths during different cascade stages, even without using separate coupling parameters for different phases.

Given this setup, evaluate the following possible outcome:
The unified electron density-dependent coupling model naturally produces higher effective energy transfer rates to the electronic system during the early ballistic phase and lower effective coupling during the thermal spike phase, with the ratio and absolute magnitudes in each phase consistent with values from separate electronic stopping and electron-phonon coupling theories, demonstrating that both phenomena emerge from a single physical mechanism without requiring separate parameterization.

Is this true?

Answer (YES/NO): YES